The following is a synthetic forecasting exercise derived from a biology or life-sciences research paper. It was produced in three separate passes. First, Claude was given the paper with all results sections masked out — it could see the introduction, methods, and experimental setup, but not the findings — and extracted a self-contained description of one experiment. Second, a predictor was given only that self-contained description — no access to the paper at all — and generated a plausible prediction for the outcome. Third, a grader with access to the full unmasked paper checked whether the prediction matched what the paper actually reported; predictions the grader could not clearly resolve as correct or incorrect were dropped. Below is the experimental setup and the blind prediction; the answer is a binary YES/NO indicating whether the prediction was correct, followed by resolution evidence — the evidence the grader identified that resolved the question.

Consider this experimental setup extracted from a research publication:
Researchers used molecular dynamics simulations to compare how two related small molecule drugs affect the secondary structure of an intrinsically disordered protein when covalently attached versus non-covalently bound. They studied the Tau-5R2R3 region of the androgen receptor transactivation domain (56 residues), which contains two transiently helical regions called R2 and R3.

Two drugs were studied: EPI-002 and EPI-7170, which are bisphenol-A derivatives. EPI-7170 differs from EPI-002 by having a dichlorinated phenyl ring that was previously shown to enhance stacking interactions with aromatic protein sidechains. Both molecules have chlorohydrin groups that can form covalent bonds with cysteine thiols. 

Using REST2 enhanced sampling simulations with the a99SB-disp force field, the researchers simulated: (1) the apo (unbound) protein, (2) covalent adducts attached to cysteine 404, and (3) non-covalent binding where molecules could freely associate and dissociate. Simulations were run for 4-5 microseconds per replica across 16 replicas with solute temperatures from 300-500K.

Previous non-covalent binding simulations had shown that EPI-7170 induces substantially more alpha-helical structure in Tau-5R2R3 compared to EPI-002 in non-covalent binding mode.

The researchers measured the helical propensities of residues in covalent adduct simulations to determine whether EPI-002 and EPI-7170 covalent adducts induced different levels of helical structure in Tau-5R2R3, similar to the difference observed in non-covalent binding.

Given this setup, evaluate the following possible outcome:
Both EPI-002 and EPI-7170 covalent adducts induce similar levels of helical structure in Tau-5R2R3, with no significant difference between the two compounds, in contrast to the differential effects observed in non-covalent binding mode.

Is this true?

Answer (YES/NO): NO